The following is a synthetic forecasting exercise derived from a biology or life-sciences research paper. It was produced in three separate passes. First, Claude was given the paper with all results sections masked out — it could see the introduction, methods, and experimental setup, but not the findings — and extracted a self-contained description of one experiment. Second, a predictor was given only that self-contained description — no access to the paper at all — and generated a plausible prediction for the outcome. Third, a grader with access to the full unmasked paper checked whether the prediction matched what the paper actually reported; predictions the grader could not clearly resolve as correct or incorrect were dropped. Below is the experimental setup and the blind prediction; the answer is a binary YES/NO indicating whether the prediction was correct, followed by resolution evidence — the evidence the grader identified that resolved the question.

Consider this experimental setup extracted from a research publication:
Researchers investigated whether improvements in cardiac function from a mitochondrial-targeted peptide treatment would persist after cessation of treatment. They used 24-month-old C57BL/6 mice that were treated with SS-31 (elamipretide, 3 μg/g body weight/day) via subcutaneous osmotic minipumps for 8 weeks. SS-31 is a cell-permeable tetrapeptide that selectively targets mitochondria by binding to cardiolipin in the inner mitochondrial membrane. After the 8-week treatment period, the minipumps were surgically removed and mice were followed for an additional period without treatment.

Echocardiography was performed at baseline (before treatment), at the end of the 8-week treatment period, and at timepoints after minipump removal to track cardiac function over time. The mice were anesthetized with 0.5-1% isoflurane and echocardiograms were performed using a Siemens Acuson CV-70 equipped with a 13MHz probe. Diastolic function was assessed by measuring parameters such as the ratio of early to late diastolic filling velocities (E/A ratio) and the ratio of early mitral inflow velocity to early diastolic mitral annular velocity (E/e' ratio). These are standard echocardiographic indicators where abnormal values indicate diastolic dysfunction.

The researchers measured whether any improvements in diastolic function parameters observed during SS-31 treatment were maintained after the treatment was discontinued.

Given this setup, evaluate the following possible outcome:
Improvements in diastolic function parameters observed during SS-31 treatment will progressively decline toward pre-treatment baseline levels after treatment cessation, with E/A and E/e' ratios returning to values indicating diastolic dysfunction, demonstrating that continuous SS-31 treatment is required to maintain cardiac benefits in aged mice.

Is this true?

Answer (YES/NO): NO